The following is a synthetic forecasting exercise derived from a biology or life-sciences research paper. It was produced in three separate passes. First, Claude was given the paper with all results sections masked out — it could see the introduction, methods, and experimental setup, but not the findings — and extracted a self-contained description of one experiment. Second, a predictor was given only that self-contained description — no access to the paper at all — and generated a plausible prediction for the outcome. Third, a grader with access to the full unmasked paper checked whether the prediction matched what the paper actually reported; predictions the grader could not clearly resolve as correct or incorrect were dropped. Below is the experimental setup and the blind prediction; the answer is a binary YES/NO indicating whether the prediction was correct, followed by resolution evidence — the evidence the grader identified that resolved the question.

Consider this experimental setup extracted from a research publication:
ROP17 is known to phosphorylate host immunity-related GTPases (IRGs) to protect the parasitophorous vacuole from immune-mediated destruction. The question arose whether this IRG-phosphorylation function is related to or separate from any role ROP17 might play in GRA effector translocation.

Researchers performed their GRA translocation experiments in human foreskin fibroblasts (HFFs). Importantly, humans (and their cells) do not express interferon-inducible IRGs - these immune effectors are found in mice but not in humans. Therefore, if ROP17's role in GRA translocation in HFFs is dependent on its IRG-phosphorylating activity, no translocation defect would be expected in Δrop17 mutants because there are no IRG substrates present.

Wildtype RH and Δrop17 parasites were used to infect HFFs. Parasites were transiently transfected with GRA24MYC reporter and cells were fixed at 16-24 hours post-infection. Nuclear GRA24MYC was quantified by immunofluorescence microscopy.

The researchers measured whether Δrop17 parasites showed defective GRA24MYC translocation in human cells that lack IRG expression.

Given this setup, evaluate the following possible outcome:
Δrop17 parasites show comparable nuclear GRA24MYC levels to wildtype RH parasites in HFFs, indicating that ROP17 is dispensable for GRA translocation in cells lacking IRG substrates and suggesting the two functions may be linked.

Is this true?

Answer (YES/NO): NO